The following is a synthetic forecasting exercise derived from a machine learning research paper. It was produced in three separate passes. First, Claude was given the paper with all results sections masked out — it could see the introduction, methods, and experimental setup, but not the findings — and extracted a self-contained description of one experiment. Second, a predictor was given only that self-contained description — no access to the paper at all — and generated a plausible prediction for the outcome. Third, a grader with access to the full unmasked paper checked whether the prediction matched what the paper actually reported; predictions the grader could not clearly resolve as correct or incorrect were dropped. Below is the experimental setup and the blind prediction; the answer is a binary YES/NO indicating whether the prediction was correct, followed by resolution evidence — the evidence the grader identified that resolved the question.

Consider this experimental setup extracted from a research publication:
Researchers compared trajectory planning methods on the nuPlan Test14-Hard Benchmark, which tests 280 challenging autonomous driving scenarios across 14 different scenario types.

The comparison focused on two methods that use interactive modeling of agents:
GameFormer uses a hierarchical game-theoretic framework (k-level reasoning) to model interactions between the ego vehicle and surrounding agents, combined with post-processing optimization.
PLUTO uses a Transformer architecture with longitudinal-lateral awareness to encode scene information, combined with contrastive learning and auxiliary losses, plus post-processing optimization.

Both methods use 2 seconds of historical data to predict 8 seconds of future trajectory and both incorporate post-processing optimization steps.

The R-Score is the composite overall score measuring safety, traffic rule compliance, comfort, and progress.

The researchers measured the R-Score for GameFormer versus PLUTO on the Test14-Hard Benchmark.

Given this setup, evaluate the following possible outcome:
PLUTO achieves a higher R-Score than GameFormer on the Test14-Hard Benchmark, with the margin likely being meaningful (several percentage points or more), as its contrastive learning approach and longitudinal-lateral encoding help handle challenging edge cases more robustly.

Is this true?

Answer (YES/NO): YES